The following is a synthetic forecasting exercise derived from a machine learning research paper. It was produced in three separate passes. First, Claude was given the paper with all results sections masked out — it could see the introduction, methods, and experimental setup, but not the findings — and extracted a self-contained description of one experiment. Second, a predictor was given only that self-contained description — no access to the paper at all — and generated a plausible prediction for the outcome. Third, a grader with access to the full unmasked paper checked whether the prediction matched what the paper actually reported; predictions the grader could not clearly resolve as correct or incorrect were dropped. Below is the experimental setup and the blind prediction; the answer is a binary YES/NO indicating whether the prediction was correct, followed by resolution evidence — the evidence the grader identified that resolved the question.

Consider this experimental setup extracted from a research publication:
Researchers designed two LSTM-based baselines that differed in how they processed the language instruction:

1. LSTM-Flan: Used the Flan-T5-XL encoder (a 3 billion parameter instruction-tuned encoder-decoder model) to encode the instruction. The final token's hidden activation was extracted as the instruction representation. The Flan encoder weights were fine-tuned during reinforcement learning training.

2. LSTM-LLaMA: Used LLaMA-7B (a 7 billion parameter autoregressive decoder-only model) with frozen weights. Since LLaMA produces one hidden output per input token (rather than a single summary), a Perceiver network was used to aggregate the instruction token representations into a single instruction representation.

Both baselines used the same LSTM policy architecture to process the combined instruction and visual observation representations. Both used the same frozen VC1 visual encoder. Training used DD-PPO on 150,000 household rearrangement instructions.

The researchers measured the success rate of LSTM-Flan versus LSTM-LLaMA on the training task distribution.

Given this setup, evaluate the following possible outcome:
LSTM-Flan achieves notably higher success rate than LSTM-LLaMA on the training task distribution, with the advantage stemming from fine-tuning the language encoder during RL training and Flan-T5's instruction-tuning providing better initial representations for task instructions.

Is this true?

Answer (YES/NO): NO